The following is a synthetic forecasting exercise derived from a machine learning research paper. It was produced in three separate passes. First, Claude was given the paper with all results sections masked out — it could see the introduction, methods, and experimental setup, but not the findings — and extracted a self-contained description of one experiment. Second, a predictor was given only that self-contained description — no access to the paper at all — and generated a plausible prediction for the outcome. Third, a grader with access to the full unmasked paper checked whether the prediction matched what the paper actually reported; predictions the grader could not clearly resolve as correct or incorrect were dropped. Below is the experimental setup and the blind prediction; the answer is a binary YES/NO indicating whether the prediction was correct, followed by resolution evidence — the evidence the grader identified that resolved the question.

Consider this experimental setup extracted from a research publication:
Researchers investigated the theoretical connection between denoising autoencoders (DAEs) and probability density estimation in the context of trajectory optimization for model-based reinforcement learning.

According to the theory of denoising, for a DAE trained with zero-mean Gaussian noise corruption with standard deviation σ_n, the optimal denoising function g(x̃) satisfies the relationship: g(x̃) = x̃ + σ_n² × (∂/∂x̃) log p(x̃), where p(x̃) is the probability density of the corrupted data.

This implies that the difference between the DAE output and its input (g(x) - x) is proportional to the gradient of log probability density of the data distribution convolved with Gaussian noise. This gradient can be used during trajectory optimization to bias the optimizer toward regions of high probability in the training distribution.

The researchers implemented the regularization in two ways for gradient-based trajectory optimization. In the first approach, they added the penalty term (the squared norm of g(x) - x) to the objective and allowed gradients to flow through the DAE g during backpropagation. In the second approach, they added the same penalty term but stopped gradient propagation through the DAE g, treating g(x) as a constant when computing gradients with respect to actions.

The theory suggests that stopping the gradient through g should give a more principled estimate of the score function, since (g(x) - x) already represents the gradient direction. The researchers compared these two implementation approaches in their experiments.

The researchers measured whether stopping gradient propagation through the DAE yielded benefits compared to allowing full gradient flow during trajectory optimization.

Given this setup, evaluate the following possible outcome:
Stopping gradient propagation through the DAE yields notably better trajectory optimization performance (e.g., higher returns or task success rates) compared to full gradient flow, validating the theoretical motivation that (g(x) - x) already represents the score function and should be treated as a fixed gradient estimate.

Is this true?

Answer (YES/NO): NO